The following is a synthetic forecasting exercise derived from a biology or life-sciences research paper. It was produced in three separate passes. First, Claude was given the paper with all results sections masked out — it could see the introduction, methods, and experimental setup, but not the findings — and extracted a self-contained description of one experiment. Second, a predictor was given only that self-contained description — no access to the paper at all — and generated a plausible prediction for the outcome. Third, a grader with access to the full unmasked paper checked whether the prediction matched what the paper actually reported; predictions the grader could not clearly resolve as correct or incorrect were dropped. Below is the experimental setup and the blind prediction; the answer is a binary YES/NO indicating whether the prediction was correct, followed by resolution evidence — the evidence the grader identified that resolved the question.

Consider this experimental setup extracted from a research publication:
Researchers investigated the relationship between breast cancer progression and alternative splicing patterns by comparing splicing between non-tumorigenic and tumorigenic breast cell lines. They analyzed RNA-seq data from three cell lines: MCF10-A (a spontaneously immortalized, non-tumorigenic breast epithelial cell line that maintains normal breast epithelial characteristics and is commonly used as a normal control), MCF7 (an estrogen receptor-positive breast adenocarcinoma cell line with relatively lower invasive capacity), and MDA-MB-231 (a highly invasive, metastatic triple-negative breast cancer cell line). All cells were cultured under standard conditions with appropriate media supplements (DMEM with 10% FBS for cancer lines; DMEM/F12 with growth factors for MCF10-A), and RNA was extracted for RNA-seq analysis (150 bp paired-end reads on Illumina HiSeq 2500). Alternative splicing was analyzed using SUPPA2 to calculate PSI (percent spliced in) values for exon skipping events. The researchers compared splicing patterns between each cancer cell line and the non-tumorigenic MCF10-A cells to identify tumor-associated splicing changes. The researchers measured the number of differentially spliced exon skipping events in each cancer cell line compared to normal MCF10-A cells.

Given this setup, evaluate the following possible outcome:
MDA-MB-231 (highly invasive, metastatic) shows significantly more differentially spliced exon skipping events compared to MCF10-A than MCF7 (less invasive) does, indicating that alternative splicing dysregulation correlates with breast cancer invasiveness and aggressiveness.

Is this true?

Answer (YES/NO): NO